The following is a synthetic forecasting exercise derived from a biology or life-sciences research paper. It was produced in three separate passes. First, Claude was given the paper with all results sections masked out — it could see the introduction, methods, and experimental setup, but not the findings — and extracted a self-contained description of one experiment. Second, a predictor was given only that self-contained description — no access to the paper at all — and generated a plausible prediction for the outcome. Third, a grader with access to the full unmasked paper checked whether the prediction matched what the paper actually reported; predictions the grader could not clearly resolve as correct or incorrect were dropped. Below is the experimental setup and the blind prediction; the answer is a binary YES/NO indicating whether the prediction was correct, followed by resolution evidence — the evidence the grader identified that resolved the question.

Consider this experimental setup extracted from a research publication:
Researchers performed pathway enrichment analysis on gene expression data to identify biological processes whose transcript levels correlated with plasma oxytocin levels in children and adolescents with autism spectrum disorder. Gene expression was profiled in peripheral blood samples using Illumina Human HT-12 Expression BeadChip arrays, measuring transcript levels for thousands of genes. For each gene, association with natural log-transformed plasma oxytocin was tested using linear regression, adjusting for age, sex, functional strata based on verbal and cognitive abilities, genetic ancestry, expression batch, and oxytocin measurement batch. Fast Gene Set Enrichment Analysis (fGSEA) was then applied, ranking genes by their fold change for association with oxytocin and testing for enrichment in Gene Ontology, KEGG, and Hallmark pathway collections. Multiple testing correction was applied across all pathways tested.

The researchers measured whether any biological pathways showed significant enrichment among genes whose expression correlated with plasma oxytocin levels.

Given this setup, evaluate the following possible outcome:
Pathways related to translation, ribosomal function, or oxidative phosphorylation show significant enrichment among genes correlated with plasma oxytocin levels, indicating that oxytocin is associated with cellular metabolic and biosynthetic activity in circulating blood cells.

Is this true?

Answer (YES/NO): YES